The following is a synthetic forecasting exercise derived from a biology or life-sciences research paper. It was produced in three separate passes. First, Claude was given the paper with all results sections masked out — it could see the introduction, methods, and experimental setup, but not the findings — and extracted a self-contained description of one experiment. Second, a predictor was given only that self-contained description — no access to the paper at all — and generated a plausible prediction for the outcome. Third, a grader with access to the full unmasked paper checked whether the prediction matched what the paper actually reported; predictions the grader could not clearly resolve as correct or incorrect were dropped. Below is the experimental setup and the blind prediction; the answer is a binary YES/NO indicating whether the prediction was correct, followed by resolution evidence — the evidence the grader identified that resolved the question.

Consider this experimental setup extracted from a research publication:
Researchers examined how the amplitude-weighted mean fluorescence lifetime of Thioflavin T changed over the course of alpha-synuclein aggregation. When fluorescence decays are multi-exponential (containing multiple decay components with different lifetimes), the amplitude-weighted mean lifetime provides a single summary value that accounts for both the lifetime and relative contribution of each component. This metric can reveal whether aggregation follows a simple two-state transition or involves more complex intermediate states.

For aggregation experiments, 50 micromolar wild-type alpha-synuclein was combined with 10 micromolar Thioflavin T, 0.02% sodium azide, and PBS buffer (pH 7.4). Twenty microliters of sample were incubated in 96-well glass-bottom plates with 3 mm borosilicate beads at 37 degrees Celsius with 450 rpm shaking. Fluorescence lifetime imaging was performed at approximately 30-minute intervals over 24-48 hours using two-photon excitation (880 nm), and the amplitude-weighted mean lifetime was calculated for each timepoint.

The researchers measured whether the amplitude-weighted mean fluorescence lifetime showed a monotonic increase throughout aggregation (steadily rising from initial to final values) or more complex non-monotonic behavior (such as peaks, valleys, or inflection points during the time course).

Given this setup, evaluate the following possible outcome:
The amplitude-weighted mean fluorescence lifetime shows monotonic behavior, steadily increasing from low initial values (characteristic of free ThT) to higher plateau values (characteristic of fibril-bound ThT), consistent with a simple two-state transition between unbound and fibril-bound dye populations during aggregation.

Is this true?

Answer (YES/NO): NO